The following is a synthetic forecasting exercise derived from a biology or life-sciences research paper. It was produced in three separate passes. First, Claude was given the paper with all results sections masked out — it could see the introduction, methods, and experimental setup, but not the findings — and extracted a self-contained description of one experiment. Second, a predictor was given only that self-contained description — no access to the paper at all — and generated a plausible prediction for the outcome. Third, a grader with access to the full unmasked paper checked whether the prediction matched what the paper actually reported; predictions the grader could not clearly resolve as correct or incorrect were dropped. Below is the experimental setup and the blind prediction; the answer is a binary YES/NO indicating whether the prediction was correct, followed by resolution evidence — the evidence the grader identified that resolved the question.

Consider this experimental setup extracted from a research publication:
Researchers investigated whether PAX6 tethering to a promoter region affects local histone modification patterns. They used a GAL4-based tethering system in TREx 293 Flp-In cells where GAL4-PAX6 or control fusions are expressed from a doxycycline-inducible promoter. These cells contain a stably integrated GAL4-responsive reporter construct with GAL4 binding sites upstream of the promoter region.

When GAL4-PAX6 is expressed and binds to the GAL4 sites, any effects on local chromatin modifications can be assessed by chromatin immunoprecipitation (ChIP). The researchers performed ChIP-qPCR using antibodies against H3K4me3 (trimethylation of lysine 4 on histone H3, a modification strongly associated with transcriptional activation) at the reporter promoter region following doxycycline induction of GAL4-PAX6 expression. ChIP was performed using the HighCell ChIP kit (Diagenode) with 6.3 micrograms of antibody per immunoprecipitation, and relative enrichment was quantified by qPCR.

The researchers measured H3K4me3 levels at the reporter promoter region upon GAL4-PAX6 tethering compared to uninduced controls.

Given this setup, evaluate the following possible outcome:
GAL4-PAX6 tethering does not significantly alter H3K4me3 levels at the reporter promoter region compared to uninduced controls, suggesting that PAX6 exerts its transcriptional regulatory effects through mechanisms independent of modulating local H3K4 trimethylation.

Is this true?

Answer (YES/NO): NO